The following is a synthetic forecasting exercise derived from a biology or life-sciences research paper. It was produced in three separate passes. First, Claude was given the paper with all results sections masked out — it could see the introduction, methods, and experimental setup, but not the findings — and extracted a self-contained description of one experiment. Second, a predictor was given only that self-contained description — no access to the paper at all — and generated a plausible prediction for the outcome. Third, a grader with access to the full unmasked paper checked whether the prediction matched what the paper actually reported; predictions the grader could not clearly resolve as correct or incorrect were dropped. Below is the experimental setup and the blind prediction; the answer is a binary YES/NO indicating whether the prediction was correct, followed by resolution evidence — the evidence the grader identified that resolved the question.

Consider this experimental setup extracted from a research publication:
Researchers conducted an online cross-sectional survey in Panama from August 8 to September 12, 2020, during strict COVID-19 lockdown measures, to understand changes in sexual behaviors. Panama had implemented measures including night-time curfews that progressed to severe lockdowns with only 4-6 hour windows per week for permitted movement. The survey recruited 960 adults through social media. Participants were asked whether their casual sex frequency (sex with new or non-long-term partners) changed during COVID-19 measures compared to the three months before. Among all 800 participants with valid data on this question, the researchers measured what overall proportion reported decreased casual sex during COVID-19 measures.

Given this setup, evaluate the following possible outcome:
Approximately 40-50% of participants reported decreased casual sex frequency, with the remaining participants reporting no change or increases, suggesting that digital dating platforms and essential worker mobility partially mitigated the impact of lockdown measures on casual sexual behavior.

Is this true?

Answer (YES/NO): NO